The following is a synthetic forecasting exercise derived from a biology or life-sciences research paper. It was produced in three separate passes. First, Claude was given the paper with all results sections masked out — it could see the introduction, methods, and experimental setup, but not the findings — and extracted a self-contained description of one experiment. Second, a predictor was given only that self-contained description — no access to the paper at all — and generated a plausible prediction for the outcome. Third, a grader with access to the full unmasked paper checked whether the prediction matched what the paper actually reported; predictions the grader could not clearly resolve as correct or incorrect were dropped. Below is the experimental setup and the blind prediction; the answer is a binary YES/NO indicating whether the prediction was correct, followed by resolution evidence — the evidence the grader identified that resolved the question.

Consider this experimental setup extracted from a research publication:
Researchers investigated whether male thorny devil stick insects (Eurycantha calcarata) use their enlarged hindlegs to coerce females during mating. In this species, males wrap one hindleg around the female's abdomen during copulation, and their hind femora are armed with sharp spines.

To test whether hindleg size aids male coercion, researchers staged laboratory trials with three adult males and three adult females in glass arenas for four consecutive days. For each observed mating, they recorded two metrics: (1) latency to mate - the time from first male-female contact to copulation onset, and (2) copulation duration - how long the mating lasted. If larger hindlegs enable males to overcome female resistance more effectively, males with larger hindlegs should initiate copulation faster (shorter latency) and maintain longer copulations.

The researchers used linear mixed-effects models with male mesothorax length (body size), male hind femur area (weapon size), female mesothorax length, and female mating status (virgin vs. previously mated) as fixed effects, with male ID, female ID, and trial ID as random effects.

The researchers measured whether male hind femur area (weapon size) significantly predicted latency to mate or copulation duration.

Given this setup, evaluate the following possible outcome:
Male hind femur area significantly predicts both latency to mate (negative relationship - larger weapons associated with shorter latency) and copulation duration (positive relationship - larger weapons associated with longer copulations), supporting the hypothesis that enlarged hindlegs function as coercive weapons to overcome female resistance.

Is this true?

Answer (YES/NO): NO